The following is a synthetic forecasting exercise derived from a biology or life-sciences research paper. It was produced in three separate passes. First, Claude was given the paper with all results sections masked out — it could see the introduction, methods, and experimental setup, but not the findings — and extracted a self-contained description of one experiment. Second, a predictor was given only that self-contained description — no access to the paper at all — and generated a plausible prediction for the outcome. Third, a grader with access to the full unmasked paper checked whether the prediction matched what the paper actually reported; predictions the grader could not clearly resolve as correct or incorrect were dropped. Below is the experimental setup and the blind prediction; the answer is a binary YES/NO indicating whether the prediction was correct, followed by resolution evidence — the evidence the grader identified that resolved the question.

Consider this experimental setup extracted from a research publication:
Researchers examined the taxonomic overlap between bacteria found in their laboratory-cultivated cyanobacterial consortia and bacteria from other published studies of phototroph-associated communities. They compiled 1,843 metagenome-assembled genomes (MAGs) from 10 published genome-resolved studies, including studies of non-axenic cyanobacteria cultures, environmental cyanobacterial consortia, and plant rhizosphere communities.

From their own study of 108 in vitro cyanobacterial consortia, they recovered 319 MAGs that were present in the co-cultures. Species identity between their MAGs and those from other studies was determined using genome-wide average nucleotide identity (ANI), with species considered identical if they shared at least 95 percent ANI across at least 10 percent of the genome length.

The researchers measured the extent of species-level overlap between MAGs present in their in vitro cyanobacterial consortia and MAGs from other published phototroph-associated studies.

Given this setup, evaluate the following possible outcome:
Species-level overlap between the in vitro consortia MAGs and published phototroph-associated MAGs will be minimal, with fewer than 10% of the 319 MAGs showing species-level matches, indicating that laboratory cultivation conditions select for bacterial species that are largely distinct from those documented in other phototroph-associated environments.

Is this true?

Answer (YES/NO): NO